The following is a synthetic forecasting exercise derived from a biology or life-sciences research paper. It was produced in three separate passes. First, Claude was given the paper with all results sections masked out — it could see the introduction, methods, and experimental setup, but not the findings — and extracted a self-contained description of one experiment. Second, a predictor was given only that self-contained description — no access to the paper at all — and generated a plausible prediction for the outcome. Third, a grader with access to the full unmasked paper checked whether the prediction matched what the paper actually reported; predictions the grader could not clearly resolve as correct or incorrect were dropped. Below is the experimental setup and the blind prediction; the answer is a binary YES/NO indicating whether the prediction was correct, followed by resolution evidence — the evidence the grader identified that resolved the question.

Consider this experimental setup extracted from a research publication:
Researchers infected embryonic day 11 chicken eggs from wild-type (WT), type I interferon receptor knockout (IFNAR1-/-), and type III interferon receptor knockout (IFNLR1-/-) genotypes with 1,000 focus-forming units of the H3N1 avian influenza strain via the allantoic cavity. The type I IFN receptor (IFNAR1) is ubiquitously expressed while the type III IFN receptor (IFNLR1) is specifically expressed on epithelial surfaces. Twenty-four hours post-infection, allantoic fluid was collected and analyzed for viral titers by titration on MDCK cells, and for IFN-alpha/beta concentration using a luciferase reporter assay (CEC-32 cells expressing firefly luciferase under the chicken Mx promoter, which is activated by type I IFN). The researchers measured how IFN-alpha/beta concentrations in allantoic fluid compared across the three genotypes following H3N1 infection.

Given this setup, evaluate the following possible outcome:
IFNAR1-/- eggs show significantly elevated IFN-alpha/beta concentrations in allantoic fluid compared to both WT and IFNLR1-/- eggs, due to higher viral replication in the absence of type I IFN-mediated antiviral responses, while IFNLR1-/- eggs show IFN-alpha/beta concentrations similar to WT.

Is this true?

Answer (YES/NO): NO